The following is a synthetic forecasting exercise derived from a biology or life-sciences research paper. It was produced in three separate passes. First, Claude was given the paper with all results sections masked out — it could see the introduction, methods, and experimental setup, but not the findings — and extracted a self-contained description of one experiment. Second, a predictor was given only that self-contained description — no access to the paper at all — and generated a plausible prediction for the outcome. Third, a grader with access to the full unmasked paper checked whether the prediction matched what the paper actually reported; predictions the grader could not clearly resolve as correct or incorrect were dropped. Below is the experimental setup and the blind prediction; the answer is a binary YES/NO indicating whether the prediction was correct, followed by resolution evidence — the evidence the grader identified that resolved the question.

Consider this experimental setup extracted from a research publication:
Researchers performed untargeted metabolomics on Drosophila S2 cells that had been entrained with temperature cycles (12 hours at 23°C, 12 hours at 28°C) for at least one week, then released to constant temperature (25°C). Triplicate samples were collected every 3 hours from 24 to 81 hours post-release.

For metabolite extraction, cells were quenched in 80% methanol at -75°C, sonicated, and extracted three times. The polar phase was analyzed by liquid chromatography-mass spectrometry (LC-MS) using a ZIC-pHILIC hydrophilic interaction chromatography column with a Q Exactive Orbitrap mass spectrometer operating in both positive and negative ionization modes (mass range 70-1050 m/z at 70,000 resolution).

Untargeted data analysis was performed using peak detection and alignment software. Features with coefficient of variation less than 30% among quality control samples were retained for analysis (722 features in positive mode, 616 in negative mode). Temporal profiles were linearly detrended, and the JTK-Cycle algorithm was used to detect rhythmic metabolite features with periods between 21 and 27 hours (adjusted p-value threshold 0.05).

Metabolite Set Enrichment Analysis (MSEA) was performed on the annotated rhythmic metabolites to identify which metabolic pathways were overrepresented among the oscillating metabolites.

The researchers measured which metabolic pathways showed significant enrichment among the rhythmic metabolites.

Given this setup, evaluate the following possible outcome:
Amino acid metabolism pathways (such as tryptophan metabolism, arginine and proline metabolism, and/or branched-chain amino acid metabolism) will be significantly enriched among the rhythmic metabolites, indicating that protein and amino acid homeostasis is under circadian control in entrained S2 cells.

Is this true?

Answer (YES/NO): YES